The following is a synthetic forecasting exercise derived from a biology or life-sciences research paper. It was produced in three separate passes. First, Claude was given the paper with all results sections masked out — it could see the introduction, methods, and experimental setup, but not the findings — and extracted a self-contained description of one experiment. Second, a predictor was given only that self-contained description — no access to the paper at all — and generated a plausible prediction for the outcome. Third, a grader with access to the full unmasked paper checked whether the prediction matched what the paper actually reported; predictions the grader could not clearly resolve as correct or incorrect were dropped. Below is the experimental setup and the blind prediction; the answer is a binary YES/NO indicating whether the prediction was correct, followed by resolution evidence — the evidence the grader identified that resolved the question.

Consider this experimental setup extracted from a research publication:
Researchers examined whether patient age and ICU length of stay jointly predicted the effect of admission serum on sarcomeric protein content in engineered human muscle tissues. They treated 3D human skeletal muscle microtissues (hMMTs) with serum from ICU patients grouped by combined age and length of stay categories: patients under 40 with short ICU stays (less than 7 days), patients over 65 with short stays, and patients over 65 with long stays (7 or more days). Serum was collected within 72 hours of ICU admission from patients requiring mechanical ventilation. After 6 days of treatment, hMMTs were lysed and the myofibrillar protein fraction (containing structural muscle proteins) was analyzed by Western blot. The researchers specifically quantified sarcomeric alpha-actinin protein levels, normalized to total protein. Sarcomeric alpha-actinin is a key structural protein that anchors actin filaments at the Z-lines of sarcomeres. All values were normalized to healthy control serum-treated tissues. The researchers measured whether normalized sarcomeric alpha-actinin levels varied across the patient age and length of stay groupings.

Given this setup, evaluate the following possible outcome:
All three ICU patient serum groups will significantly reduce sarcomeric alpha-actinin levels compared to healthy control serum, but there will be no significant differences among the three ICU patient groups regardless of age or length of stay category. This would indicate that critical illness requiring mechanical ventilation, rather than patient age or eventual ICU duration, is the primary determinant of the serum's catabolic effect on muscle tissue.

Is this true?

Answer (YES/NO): NO